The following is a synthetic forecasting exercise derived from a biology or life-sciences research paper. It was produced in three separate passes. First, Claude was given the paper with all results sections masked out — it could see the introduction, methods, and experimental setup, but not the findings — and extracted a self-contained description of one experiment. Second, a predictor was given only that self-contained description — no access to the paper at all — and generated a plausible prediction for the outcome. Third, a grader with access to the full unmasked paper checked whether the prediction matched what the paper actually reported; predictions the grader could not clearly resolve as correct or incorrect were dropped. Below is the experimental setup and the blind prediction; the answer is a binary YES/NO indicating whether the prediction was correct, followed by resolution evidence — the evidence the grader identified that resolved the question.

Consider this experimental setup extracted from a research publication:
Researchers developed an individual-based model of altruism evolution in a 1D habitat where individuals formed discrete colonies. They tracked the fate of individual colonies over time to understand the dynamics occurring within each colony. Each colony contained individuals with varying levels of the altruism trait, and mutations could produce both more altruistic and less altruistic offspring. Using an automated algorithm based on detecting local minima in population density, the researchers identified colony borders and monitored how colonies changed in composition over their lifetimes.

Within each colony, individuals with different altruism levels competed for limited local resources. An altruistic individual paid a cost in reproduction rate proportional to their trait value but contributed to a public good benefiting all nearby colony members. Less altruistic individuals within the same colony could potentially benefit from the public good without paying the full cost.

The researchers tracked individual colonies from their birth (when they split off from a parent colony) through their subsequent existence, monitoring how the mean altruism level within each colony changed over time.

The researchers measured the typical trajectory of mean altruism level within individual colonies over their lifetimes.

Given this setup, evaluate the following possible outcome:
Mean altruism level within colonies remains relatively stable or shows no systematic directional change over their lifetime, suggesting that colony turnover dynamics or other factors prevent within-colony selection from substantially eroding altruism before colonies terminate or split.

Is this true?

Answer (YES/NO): NO